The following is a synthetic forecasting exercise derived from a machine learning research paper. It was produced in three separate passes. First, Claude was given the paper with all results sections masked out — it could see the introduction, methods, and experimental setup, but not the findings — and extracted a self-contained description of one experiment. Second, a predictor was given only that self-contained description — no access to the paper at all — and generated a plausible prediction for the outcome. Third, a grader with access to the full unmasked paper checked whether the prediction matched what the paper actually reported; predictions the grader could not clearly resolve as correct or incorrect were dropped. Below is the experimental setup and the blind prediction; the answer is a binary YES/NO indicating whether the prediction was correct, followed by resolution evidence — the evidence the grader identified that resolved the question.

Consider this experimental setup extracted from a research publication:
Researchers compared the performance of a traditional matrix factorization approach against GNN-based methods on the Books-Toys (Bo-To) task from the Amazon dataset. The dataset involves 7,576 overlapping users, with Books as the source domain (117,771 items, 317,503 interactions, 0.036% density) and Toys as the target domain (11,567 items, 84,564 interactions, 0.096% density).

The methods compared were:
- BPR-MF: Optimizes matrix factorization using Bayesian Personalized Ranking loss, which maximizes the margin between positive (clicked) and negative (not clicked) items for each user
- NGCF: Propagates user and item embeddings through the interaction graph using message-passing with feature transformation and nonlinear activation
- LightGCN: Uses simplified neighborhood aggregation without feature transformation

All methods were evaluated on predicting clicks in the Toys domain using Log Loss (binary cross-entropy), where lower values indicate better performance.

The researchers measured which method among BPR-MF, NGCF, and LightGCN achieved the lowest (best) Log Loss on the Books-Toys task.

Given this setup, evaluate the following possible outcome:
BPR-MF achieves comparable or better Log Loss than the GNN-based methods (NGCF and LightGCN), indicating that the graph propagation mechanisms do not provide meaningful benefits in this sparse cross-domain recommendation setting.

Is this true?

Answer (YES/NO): NO